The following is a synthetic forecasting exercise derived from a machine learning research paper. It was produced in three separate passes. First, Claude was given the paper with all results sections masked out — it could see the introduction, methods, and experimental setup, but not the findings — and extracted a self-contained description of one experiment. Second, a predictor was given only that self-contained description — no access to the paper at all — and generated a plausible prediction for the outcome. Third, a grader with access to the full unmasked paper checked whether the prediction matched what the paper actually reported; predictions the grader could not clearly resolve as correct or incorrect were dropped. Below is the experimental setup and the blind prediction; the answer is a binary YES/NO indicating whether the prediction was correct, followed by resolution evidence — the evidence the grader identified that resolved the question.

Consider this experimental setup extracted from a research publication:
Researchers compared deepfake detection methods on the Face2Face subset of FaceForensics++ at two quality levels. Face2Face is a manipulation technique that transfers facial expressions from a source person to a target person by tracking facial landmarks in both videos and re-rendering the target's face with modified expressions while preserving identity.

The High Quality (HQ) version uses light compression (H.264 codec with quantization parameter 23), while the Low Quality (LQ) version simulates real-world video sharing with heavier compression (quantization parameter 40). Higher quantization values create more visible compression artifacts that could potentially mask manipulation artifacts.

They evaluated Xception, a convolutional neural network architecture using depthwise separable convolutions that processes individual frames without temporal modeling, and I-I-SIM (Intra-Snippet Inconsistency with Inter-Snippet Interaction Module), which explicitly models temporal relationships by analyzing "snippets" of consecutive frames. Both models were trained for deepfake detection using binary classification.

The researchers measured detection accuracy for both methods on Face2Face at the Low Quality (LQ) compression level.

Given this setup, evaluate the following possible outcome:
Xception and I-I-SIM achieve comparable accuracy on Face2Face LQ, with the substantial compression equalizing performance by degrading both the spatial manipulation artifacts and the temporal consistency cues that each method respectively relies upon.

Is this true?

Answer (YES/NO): NO